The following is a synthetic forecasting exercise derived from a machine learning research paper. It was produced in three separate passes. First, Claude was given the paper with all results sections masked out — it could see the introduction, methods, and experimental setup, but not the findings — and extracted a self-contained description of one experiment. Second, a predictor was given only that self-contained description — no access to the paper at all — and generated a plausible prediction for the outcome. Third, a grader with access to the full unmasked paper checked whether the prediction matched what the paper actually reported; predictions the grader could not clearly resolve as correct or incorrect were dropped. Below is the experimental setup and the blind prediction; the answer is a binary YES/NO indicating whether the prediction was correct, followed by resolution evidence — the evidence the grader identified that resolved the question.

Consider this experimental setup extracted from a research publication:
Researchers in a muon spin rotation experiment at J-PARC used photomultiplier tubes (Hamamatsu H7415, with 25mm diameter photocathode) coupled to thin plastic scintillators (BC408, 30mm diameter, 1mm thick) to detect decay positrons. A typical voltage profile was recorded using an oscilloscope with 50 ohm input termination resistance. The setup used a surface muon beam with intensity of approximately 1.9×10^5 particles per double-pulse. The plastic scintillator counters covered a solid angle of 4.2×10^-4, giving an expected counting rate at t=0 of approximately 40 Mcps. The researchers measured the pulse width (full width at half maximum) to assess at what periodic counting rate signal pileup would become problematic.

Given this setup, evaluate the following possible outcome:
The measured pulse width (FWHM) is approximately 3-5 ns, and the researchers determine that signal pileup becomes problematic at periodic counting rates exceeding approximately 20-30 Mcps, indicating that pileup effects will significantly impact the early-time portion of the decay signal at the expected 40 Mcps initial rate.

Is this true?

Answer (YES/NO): NO